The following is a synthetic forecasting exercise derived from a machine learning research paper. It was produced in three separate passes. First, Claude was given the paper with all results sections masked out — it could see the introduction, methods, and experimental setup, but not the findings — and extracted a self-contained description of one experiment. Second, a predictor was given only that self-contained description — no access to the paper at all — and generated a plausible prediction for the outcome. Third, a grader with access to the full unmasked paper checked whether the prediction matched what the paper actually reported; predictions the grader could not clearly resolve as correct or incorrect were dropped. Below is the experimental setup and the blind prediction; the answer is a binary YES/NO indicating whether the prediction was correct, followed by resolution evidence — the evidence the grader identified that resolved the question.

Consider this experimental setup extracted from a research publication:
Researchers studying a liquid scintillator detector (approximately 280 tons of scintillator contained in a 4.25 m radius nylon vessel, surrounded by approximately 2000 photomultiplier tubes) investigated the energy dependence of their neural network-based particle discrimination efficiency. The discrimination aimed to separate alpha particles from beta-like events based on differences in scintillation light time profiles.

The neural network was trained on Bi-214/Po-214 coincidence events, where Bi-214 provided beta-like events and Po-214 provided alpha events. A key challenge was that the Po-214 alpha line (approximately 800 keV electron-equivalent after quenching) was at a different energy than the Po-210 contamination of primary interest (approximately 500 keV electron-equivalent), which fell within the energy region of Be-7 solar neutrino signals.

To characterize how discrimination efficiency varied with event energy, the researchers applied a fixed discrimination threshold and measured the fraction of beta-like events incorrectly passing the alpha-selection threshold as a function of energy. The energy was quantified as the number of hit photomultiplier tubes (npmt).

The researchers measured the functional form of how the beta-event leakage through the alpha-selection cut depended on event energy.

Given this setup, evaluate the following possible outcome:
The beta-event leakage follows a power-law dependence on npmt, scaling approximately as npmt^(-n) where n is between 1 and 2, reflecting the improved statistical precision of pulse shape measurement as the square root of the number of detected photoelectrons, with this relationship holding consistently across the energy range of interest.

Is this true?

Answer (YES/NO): NO